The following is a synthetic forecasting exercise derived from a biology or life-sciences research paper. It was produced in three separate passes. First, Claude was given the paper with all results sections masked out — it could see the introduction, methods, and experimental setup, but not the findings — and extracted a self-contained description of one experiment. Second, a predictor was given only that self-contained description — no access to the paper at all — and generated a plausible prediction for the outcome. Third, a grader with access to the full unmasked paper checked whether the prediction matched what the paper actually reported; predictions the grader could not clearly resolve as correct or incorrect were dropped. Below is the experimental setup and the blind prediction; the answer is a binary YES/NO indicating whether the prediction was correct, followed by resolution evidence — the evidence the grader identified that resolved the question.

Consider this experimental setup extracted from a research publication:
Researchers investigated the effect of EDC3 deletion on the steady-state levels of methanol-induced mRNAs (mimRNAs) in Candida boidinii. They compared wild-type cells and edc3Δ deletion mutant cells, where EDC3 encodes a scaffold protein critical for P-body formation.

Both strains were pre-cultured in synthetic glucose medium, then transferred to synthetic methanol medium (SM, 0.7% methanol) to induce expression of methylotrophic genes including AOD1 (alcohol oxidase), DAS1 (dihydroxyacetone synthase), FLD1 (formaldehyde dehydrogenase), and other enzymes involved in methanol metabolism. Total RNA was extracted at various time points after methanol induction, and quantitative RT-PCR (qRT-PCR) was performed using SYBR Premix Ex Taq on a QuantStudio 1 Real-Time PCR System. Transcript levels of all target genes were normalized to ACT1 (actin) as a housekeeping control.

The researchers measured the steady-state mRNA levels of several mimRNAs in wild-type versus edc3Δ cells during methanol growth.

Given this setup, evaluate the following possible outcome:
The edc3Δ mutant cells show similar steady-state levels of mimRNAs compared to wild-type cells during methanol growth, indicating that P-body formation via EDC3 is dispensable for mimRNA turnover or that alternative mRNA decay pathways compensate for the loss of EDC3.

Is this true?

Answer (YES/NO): NO